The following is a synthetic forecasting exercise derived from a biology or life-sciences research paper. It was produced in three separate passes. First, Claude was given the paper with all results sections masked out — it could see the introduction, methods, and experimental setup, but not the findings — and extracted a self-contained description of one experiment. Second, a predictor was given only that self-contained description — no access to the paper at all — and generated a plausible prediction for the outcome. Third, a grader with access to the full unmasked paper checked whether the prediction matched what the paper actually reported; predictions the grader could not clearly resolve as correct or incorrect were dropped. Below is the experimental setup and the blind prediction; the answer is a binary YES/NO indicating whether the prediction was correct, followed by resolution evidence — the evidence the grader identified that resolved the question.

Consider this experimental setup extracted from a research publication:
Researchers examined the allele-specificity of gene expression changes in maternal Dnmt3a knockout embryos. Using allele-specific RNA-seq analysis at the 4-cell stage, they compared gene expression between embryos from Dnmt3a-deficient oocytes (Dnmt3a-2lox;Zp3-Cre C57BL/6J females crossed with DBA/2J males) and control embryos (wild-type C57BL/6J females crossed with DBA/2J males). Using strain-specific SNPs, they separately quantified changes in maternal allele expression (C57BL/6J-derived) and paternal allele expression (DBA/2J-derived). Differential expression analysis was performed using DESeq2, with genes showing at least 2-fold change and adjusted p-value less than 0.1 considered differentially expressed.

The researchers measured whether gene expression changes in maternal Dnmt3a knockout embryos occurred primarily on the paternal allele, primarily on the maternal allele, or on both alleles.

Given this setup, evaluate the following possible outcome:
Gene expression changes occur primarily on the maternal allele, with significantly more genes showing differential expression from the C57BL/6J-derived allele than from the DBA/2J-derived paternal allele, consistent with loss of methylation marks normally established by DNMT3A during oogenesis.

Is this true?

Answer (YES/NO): NO